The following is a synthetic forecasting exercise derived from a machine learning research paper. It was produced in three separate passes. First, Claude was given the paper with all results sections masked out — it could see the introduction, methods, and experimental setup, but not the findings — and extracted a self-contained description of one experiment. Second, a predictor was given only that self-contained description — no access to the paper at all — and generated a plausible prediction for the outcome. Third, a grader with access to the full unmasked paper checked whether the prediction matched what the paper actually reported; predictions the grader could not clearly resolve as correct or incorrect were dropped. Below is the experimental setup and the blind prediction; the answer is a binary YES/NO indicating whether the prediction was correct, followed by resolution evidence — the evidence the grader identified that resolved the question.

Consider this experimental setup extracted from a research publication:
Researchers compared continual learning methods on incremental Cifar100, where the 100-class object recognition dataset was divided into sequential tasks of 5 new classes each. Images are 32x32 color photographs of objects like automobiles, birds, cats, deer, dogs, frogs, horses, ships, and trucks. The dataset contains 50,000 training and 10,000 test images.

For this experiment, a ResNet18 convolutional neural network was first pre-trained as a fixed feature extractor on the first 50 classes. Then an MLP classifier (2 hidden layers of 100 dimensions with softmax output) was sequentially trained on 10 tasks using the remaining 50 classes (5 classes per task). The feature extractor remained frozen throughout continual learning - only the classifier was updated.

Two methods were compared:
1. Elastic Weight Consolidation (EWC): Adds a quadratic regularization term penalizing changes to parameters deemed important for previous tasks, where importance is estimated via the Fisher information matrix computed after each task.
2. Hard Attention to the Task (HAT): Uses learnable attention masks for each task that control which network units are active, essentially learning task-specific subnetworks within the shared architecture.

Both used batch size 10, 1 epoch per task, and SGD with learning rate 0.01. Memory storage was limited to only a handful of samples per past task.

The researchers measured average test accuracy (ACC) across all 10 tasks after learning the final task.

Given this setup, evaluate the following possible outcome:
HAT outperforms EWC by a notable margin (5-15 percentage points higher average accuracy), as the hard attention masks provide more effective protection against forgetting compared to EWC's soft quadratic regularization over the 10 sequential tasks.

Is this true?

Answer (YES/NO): YES